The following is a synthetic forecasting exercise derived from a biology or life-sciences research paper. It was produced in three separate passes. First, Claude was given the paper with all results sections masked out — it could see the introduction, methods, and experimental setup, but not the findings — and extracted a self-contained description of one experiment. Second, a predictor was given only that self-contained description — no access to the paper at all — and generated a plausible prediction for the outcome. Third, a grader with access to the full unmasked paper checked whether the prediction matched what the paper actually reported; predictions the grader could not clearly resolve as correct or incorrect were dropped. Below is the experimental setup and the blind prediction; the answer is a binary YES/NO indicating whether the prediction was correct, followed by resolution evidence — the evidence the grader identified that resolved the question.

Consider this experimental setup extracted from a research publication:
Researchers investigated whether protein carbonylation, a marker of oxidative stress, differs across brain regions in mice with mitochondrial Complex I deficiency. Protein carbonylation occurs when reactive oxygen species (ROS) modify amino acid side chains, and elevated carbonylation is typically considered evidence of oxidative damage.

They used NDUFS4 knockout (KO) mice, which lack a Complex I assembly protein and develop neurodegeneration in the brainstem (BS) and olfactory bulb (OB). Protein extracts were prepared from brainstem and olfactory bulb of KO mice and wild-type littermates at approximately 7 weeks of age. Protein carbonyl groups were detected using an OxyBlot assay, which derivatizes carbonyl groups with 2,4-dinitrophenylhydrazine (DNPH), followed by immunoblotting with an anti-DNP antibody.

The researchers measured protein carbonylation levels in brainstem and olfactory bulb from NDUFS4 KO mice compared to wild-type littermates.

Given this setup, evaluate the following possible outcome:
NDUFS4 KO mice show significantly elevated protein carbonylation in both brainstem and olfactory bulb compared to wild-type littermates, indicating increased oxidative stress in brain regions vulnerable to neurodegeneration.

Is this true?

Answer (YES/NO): NO